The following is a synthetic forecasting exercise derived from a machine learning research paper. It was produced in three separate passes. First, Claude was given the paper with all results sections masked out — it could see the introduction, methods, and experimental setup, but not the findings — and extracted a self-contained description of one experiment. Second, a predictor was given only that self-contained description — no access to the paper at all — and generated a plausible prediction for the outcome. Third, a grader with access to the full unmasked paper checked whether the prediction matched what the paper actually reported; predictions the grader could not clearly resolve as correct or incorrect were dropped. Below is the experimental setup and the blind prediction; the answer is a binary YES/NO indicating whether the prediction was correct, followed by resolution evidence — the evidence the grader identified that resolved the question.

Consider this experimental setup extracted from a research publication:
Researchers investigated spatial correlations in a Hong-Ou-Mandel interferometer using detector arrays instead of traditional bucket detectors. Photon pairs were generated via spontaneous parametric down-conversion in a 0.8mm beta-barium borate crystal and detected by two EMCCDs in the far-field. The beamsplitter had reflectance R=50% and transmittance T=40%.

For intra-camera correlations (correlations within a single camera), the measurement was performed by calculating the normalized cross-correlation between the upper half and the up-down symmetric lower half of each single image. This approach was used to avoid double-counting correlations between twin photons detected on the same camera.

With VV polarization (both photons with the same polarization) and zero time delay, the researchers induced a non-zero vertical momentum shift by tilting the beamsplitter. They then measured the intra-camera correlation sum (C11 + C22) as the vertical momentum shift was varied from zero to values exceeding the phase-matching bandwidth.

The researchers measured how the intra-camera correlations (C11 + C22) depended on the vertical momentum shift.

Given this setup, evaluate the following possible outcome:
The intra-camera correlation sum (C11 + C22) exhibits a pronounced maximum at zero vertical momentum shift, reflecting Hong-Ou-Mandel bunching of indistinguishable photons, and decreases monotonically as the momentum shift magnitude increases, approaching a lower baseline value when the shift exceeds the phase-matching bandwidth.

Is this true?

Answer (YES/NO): YES